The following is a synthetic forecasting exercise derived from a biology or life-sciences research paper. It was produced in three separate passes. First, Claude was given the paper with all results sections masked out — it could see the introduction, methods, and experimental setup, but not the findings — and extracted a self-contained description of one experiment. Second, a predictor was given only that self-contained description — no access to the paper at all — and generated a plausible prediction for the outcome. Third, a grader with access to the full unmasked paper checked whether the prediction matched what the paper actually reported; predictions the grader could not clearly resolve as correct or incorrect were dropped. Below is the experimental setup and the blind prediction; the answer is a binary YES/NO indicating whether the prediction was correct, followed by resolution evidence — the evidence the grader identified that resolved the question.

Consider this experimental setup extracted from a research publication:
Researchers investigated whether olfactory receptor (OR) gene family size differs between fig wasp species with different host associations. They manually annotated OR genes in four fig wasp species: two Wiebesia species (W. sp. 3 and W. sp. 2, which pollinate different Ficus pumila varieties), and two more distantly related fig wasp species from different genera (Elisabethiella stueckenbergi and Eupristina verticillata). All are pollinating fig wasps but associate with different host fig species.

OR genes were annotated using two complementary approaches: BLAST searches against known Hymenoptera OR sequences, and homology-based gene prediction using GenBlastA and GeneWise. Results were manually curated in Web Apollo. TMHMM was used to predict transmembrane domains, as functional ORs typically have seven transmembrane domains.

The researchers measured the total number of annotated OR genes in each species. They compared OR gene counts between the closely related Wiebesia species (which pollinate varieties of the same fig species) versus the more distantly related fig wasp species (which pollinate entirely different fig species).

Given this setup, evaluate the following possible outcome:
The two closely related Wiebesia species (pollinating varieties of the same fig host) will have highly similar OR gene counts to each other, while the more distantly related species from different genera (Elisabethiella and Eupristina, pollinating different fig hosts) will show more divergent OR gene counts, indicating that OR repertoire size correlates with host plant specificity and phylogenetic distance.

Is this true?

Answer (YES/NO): NO